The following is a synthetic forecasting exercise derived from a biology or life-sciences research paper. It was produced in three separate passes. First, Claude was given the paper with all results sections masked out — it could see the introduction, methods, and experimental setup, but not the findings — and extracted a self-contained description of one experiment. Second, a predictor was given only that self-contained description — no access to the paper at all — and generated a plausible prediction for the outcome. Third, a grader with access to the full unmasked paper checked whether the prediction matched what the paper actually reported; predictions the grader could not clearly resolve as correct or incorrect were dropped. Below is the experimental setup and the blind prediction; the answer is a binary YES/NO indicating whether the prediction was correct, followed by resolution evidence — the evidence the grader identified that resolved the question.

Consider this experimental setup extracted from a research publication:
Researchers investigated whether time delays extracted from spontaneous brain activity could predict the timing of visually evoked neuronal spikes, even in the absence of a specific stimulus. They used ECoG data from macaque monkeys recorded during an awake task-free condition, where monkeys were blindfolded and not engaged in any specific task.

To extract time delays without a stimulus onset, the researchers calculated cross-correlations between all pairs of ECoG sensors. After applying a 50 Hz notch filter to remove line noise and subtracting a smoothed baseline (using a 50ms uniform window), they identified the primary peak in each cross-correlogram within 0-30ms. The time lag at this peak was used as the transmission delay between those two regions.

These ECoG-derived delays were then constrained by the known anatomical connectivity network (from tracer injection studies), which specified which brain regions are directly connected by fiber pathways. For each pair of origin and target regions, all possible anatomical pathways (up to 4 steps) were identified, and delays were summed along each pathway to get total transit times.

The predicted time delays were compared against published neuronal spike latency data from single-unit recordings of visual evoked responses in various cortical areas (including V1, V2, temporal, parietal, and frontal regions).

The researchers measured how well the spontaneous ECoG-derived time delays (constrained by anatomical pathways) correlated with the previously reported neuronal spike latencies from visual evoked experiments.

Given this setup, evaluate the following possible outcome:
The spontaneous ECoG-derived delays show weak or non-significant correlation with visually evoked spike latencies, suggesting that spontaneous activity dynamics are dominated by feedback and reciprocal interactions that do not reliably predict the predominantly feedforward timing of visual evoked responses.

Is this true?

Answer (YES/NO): NO